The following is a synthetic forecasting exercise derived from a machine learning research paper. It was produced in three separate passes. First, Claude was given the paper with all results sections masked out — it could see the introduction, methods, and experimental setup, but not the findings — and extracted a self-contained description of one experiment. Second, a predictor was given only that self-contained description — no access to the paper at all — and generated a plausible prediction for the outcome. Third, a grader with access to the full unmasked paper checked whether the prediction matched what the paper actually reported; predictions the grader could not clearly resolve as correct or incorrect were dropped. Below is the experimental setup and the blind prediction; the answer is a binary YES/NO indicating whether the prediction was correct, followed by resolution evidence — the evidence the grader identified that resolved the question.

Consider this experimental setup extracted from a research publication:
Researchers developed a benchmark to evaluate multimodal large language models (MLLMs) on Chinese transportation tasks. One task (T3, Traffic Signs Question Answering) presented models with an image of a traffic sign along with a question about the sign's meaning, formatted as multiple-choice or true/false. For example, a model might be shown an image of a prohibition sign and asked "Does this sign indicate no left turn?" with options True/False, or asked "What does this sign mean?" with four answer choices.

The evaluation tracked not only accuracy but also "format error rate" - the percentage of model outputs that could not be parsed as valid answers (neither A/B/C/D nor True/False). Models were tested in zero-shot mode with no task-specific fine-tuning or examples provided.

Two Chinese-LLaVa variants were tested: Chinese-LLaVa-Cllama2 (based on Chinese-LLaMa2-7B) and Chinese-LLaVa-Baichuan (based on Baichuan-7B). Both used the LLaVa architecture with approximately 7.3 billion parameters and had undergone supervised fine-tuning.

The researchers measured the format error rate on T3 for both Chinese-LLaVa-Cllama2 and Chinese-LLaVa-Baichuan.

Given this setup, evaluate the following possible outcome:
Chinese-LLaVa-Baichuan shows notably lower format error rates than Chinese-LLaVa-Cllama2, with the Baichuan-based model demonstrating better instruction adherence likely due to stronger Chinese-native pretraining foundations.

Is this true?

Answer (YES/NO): YES